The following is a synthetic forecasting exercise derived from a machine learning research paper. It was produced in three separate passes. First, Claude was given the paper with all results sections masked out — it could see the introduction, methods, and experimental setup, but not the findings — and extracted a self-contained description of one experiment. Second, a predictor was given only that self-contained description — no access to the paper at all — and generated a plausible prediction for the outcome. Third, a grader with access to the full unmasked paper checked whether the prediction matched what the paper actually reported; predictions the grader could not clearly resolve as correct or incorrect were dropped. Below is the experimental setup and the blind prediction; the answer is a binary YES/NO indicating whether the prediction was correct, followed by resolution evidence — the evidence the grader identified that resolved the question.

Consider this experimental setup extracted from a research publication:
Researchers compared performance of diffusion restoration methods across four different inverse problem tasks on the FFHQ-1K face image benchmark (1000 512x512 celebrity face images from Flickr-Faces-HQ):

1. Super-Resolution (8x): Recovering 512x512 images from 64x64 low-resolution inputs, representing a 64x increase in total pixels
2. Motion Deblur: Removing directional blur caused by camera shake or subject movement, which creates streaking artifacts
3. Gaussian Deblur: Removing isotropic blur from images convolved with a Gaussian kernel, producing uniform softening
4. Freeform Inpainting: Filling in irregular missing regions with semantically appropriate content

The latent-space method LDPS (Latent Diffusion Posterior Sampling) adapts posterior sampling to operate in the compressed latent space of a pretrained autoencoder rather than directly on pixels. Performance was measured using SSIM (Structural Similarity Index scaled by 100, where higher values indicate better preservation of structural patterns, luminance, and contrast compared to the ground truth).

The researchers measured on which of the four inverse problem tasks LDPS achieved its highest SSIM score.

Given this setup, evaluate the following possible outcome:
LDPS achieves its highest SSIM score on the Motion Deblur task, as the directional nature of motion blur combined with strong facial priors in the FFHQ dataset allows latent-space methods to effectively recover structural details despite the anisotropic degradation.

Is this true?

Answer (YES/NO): NO